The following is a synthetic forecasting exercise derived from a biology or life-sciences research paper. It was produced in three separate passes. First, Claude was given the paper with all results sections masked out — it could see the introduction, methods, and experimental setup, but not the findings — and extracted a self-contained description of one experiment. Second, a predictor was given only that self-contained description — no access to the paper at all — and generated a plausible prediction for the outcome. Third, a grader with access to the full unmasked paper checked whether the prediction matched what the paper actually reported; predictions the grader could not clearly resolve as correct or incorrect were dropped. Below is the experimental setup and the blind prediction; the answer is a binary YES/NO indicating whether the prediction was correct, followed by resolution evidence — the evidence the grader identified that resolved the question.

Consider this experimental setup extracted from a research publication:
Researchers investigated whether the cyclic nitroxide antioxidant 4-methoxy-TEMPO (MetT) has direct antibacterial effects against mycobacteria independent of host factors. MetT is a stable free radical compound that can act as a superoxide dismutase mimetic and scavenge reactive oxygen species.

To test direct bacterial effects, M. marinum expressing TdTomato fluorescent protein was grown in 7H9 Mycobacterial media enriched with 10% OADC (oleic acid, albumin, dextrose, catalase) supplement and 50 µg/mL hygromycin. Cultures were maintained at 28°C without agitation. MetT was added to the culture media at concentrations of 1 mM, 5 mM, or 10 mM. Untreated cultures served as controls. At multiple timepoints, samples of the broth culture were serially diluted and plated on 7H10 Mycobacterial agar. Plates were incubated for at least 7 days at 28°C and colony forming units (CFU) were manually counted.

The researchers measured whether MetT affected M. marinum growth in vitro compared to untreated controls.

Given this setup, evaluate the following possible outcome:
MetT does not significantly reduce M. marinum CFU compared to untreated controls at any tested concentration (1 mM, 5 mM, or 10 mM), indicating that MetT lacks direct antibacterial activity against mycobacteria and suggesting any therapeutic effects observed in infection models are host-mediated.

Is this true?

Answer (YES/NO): NO